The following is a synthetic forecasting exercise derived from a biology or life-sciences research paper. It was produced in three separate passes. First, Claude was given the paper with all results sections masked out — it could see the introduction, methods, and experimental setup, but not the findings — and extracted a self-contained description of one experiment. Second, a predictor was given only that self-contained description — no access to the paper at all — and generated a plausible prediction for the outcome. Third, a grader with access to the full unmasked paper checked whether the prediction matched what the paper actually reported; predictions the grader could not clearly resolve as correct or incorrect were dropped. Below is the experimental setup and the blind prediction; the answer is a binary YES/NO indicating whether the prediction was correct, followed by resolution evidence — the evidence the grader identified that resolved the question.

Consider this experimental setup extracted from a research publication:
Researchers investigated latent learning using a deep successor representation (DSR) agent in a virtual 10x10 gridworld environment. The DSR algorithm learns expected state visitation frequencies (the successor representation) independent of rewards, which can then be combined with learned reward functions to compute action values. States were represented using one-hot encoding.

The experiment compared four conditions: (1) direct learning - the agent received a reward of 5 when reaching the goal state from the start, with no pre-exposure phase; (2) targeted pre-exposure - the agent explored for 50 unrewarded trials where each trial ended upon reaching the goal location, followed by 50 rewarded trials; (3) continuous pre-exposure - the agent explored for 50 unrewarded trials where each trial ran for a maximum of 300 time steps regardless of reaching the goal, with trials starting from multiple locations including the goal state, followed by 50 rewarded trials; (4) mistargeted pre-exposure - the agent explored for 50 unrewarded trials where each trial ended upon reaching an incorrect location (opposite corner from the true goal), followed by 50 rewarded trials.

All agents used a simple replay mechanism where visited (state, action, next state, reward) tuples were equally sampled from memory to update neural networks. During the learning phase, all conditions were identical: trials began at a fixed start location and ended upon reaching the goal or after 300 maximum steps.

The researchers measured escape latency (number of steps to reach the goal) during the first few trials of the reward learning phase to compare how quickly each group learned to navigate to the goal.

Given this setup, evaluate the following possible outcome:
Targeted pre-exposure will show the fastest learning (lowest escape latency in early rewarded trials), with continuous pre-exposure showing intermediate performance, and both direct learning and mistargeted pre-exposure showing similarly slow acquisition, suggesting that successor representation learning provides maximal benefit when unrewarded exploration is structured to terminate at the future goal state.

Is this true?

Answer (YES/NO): NO